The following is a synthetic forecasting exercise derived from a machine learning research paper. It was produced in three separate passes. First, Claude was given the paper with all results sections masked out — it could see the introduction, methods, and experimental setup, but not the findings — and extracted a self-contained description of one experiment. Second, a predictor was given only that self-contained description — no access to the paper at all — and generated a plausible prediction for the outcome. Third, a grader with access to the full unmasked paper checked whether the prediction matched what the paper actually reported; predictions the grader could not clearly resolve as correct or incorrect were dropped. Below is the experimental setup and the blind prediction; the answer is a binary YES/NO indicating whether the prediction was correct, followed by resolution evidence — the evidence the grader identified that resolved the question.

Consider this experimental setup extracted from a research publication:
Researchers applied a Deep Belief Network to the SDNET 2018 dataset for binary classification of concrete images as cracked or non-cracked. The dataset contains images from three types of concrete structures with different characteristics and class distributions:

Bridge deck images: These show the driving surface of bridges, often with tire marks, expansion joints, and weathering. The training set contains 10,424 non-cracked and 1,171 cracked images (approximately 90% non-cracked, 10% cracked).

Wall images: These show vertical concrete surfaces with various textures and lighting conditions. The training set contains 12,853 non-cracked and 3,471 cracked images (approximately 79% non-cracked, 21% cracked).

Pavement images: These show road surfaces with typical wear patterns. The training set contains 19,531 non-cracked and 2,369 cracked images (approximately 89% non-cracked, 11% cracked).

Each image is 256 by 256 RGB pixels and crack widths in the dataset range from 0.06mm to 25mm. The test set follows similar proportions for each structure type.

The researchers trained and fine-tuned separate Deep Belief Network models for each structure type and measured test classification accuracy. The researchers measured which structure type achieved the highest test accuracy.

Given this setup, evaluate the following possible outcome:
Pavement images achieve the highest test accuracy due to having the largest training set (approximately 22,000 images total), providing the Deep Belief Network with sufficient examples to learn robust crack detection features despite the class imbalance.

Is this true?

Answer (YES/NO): NO